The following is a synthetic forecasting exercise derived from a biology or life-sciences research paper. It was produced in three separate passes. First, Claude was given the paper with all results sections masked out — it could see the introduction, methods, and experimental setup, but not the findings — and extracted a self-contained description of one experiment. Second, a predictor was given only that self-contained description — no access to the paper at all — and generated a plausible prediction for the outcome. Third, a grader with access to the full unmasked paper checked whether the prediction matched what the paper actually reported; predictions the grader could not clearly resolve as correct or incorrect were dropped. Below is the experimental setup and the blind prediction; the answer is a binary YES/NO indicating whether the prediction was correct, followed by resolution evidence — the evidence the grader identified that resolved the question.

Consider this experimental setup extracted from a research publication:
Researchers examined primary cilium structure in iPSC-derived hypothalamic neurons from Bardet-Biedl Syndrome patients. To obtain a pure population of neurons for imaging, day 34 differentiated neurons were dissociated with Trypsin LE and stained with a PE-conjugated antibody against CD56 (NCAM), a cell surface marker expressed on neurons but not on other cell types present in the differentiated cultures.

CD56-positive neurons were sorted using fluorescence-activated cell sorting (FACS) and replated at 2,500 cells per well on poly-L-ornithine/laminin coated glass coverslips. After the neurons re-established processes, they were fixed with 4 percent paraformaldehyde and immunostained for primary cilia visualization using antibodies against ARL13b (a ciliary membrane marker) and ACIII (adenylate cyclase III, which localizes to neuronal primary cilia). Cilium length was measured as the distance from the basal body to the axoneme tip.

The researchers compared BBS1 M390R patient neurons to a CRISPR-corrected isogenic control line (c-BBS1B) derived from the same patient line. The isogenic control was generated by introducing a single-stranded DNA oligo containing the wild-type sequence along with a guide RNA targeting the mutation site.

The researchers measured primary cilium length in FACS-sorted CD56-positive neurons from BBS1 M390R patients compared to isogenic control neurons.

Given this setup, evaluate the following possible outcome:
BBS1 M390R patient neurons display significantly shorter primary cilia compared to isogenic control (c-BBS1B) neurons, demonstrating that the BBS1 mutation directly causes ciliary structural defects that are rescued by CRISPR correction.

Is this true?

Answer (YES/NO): NO